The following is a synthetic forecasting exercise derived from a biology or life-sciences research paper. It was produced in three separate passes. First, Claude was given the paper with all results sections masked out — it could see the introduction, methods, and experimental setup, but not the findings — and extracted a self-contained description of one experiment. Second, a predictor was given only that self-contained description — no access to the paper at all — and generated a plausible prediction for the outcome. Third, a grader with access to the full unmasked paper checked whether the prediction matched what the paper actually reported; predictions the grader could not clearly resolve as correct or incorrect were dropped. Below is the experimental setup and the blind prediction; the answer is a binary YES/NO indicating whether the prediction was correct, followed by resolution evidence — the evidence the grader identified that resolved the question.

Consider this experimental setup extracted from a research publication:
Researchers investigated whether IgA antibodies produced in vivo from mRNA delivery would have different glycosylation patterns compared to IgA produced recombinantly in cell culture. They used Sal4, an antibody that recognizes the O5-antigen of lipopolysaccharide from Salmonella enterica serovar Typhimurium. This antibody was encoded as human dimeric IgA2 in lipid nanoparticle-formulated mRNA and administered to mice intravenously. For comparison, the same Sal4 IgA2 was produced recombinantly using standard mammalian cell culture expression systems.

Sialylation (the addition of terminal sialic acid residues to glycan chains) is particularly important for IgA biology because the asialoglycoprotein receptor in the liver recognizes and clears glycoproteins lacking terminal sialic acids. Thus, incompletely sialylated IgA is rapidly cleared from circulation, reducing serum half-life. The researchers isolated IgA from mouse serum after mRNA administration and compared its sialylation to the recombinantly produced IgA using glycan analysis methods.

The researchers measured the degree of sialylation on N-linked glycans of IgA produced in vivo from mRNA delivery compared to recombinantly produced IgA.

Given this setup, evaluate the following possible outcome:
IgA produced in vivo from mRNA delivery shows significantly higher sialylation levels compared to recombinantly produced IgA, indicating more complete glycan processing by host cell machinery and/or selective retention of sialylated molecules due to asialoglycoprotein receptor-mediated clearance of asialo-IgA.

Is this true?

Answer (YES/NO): YES